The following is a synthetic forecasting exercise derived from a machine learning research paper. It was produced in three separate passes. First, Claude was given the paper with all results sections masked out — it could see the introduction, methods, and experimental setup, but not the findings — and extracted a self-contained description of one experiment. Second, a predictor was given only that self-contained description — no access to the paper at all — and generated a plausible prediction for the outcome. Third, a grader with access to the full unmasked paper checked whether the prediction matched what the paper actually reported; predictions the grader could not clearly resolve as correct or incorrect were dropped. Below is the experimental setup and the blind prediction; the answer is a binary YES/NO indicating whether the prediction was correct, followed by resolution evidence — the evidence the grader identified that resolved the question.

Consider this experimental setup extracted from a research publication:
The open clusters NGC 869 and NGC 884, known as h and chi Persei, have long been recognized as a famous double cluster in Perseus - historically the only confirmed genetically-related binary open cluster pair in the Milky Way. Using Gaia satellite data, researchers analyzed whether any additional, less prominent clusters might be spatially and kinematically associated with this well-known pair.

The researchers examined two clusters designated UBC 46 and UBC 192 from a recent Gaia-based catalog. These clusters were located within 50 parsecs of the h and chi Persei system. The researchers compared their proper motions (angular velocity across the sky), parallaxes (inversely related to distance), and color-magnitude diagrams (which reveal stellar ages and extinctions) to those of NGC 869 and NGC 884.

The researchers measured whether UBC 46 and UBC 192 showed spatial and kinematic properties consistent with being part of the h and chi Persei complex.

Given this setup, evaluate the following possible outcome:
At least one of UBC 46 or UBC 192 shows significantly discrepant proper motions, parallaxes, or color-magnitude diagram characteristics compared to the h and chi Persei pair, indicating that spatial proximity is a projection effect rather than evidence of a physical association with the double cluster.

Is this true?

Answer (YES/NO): NO